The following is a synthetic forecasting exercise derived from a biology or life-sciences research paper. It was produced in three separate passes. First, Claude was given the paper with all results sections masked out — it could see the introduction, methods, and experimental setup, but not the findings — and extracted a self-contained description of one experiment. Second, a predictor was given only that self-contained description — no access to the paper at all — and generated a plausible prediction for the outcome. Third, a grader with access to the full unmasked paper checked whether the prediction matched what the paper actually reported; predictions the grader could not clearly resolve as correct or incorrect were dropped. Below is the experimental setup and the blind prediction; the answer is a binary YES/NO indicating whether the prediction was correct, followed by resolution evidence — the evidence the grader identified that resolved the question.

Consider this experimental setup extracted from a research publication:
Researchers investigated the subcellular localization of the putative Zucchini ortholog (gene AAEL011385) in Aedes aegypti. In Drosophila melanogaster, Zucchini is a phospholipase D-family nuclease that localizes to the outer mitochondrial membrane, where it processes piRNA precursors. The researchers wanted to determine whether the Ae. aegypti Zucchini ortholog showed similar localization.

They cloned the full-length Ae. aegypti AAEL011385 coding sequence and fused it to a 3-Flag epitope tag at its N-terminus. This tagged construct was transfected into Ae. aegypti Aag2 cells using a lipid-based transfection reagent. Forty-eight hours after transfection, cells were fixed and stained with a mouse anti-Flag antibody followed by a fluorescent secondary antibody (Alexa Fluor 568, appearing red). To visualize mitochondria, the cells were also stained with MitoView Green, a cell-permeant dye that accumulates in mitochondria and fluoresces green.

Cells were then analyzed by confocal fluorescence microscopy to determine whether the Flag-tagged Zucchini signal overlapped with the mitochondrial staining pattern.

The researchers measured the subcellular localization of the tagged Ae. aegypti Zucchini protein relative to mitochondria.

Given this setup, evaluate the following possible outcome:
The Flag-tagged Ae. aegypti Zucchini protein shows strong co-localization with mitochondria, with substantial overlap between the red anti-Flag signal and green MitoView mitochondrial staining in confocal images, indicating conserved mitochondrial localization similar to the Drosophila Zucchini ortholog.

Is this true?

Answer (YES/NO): YES